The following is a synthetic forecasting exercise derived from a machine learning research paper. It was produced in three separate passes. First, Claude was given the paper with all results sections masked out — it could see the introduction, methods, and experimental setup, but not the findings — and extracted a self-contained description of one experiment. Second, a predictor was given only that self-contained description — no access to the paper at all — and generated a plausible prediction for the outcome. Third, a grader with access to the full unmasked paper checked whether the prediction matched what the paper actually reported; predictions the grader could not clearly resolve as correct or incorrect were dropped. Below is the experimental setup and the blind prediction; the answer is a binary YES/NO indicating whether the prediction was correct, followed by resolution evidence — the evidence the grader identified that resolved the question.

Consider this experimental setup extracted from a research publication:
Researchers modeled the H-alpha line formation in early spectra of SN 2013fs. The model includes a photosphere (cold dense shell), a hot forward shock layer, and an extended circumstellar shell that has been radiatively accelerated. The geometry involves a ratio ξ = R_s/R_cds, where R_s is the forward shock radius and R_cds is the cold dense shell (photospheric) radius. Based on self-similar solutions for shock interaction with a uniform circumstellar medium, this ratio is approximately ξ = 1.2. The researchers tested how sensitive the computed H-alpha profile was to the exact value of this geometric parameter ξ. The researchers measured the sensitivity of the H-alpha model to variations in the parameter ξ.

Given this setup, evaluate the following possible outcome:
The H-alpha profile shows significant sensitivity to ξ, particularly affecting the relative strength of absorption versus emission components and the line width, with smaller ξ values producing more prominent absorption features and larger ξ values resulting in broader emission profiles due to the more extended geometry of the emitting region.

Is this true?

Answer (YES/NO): NO